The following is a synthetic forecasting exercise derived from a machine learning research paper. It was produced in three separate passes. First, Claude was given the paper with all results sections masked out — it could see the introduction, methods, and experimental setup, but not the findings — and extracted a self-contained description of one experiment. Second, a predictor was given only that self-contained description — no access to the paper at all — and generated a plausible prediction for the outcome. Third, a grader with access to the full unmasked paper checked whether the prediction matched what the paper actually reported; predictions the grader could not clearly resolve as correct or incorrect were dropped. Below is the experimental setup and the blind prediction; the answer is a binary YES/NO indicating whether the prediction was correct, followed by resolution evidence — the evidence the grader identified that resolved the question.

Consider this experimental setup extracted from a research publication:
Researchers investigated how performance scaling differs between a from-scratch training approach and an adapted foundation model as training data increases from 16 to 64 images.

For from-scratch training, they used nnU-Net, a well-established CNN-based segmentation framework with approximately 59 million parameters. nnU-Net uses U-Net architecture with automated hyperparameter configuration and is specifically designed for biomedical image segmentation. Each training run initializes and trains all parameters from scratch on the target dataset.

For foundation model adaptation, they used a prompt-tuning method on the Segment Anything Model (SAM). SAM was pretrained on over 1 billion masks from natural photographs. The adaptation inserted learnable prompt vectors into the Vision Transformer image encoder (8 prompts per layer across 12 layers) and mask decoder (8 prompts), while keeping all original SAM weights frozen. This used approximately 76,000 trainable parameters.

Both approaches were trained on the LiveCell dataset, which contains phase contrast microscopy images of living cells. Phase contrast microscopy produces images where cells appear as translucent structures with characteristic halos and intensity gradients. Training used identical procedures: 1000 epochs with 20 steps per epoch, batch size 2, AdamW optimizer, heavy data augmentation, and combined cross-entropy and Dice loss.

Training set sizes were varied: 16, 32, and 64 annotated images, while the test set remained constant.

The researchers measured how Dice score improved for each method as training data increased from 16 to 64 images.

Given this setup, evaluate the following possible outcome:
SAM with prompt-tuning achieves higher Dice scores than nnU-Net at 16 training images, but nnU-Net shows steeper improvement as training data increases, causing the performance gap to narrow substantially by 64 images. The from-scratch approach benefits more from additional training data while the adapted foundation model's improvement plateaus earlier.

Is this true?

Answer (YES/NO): YES